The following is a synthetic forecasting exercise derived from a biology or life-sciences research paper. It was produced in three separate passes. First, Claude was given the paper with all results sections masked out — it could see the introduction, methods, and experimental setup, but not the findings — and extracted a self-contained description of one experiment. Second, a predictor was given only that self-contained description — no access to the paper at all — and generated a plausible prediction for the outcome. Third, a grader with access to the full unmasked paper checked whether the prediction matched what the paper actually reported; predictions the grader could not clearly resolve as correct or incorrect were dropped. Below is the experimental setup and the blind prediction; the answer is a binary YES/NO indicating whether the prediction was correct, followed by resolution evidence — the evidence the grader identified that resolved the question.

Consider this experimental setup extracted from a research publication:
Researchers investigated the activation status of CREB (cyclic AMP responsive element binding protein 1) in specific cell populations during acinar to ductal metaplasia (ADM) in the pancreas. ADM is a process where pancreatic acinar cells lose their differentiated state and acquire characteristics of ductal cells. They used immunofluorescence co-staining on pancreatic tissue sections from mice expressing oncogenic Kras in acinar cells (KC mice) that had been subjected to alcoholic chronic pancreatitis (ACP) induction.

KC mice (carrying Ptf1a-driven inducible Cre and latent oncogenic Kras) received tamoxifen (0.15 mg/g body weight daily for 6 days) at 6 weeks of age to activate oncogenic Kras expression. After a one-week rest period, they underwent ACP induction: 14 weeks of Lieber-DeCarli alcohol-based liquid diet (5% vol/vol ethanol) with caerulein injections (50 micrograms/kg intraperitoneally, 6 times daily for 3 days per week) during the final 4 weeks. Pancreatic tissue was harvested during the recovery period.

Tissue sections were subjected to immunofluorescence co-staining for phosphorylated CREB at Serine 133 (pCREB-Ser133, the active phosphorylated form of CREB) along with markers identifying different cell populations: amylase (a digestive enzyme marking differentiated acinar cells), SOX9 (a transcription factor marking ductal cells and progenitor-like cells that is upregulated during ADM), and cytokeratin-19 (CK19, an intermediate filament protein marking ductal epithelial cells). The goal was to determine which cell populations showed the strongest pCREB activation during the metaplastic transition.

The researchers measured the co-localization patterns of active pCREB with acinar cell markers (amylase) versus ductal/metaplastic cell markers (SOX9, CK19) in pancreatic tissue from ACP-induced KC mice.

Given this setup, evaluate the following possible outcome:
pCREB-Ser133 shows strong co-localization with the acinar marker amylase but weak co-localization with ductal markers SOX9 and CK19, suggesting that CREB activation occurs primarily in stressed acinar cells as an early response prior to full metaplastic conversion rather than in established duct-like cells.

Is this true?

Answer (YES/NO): NO